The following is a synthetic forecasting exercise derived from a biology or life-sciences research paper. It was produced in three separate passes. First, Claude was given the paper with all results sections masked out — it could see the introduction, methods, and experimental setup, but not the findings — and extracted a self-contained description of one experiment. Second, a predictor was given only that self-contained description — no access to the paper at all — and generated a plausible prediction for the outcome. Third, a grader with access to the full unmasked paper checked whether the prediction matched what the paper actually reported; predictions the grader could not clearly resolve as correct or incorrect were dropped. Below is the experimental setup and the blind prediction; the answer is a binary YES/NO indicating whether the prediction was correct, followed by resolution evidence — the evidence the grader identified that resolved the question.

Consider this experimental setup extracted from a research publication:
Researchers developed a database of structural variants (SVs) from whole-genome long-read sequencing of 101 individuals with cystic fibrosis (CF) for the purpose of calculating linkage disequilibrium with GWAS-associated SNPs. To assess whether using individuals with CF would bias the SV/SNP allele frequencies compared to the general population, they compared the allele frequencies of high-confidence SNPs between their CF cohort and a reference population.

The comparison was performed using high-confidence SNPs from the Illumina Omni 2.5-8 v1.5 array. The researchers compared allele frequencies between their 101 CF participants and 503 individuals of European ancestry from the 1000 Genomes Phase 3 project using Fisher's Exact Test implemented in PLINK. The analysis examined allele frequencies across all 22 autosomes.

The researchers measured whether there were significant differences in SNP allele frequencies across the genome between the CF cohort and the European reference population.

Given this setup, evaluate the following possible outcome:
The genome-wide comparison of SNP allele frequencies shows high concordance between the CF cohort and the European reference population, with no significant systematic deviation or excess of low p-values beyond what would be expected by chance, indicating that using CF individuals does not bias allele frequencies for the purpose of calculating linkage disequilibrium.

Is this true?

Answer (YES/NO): NO